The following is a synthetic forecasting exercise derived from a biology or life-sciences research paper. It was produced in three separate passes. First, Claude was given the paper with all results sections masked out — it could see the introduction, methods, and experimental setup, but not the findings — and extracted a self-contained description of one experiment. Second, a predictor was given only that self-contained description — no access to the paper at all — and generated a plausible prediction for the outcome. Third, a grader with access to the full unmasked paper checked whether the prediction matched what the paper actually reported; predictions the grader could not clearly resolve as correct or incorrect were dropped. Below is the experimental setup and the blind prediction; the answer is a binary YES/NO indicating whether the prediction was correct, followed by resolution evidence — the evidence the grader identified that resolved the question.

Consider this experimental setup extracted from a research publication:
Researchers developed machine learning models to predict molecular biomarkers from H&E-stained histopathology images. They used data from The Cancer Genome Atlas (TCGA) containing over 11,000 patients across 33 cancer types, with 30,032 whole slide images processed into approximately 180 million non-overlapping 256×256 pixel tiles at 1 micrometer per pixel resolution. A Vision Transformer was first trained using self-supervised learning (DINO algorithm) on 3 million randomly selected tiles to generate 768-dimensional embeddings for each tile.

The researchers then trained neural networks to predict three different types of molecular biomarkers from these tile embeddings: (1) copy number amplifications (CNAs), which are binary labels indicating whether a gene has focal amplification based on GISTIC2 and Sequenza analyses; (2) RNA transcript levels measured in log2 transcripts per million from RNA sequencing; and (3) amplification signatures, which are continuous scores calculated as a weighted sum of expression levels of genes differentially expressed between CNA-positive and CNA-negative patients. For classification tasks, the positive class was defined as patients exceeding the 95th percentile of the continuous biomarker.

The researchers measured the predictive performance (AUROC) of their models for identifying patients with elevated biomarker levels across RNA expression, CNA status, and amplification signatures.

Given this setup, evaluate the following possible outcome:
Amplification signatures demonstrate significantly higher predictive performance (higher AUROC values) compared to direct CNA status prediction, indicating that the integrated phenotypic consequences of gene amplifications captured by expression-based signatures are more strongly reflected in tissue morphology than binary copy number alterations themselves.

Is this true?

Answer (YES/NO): YES